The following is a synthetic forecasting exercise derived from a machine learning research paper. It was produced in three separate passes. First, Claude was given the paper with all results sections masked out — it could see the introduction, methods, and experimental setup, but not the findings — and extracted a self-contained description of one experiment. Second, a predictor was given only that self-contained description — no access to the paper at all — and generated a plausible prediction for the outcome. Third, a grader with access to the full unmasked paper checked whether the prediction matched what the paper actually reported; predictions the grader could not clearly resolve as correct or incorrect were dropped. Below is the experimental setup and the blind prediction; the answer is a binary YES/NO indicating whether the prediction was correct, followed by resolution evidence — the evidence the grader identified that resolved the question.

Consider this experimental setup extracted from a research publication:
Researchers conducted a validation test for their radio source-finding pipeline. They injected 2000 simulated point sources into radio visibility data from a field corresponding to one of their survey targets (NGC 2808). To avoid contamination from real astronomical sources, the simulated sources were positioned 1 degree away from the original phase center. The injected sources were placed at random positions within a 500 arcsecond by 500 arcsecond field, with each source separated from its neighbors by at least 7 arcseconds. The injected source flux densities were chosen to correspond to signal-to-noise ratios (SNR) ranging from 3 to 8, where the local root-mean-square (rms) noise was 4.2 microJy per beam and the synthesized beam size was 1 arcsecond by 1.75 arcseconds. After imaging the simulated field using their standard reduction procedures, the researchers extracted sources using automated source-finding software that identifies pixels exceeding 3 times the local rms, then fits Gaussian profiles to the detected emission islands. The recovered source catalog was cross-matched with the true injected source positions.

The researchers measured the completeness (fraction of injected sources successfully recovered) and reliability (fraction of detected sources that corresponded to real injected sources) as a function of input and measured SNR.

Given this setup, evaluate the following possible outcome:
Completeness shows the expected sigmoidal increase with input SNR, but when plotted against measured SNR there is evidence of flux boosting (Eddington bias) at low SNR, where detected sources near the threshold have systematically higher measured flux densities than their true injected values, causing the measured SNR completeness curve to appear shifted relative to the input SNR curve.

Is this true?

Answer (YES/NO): YES